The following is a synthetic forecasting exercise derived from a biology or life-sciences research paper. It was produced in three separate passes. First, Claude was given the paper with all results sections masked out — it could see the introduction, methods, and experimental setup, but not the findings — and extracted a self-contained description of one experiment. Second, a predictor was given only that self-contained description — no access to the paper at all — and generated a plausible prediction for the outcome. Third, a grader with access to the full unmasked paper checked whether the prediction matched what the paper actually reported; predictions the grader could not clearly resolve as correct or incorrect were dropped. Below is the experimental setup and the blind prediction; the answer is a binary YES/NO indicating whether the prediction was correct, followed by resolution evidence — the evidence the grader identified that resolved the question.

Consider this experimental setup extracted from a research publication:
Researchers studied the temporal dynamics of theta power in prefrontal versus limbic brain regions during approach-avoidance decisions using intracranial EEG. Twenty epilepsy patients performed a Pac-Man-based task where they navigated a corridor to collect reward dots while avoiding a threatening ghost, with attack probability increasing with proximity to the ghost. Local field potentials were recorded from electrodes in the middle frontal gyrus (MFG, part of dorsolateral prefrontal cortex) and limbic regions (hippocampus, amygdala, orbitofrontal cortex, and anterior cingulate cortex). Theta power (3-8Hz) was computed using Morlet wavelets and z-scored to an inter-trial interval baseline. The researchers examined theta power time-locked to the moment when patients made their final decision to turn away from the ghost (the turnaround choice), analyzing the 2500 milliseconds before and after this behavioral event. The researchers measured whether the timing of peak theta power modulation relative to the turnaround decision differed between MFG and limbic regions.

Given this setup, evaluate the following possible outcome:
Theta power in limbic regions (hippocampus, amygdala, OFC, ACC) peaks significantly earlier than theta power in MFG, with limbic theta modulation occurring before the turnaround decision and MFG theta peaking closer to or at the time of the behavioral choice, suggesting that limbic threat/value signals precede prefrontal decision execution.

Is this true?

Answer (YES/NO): NO